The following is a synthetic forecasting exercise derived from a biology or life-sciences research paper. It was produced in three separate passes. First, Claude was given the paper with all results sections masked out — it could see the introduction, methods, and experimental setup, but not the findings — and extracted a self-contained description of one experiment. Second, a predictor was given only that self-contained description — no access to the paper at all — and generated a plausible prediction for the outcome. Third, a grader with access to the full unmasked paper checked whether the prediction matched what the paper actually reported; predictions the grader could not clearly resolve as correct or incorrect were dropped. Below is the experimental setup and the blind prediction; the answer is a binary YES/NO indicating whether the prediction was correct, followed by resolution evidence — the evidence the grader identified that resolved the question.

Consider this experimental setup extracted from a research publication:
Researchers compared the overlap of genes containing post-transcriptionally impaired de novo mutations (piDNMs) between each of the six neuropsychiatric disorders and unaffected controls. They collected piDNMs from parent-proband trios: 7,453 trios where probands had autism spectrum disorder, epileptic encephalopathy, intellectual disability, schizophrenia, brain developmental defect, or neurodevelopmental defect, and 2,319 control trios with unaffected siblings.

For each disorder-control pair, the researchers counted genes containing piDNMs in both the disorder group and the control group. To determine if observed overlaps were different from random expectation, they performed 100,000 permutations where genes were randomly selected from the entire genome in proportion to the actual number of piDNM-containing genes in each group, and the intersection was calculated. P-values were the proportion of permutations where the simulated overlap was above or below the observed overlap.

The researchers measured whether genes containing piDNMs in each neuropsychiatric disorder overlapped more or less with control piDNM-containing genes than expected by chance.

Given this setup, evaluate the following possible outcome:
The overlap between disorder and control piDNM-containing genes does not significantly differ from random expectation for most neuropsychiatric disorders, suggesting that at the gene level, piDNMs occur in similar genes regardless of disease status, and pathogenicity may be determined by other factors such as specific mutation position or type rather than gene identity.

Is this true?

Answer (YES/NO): NO